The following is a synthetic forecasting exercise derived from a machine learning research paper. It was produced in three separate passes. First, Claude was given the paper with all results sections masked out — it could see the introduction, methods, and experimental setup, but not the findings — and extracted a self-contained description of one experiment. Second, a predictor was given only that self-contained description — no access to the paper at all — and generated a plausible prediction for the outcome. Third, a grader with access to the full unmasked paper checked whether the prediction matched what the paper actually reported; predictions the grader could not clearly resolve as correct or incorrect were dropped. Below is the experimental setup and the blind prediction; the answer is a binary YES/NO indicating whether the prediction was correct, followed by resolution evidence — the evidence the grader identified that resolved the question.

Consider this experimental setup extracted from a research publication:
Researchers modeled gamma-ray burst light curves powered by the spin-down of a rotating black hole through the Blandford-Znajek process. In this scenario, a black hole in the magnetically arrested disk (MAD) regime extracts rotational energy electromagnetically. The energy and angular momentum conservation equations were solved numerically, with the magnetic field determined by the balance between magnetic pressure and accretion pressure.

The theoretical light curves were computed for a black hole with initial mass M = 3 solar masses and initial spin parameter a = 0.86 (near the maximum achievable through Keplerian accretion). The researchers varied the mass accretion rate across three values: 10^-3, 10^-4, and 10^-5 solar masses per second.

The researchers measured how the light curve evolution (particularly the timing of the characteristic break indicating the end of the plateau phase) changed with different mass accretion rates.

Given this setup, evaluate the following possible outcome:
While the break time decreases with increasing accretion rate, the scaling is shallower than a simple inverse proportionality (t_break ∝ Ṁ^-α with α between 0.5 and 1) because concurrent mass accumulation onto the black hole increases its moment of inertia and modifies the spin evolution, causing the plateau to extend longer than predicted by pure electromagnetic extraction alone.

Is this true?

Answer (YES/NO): NO